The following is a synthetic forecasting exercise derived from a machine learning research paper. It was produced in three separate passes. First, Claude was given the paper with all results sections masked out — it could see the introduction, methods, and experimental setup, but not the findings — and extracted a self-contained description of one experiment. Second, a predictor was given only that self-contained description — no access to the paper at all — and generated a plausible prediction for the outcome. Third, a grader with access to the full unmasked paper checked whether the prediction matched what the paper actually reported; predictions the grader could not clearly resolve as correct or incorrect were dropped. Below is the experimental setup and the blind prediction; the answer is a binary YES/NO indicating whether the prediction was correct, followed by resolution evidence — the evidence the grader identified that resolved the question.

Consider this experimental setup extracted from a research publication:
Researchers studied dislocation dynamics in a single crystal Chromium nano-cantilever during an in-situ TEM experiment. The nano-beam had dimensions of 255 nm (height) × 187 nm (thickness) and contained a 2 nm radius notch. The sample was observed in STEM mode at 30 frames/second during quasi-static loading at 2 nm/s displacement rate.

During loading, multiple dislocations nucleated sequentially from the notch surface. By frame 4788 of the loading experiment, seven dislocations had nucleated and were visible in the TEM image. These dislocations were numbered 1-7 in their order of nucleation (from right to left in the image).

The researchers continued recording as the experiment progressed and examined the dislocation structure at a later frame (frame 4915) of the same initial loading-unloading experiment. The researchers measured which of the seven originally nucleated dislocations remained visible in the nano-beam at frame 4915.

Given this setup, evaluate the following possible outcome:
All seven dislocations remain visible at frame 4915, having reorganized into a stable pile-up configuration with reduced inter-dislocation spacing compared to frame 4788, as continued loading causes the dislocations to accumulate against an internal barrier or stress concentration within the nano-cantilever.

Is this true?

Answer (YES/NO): NO